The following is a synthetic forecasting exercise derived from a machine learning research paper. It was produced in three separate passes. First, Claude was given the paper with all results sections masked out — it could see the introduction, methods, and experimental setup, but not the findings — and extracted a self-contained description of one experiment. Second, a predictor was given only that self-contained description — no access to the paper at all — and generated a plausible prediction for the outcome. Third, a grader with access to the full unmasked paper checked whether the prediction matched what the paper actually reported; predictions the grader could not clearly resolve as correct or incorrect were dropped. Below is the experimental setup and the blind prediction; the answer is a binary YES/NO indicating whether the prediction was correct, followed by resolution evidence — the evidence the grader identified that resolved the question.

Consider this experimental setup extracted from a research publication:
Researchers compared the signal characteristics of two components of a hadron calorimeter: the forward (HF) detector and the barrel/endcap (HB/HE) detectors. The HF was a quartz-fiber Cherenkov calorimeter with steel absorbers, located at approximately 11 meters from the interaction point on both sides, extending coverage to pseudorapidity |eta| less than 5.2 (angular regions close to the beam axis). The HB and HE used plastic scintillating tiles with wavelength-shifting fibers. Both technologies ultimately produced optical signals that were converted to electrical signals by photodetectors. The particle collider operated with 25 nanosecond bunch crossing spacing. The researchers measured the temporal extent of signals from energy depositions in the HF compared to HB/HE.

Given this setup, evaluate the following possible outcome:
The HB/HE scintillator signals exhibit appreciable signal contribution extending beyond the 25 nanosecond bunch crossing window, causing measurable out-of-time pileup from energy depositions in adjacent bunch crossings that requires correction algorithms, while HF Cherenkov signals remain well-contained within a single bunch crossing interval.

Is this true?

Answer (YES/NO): YES